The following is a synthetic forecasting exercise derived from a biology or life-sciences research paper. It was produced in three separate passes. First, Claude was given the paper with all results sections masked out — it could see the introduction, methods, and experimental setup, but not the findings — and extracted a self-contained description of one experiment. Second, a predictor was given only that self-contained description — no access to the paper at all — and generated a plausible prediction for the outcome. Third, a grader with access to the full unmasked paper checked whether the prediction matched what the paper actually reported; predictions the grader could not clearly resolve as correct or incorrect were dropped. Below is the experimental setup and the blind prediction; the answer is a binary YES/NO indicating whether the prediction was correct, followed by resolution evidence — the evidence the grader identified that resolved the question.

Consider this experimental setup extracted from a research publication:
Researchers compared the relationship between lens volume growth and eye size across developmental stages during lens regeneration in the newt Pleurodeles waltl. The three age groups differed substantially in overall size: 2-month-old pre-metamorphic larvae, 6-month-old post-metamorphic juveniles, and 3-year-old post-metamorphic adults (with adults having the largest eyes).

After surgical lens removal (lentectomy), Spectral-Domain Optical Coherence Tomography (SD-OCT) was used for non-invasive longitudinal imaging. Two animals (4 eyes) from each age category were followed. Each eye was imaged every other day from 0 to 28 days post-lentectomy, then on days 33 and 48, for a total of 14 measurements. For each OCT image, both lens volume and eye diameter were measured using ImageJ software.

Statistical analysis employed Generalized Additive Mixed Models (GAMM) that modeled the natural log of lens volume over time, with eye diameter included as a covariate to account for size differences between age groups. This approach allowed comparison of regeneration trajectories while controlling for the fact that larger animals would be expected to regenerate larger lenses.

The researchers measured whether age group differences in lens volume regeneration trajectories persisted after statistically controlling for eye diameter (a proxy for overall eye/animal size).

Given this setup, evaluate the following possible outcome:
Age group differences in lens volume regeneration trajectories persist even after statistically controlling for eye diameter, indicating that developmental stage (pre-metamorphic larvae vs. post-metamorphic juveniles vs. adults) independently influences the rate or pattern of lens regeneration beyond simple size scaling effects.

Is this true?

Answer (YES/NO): YES